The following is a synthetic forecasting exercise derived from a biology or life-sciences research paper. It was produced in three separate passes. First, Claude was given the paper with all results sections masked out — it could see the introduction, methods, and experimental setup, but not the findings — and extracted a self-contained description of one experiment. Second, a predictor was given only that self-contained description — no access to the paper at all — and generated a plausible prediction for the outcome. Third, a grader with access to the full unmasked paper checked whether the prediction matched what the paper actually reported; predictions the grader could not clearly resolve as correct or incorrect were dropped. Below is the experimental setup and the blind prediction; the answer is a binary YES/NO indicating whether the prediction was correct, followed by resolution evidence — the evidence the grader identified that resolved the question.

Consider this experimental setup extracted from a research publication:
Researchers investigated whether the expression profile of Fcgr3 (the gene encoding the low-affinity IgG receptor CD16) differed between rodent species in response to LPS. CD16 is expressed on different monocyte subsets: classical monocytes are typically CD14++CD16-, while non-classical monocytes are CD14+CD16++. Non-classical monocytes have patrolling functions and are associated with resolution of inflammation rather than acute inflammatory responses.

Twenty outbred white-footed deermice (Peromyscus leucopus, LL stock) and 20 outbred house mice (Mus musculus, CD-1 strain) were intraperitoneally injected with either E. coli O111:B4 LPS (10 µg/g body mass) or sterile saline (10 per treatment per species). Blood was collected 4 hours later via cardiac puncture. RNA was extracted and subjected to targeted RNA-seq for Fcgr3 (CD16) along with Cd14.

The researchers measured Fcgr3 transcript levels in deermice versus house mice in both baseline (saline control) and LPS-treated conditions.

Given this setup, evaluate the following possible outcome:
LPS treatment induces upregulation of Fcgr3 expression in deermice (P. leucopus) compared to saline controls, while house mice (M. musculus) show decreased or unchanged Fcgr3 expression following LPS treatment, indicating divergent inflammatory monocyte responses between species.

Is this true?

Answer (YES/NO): YES